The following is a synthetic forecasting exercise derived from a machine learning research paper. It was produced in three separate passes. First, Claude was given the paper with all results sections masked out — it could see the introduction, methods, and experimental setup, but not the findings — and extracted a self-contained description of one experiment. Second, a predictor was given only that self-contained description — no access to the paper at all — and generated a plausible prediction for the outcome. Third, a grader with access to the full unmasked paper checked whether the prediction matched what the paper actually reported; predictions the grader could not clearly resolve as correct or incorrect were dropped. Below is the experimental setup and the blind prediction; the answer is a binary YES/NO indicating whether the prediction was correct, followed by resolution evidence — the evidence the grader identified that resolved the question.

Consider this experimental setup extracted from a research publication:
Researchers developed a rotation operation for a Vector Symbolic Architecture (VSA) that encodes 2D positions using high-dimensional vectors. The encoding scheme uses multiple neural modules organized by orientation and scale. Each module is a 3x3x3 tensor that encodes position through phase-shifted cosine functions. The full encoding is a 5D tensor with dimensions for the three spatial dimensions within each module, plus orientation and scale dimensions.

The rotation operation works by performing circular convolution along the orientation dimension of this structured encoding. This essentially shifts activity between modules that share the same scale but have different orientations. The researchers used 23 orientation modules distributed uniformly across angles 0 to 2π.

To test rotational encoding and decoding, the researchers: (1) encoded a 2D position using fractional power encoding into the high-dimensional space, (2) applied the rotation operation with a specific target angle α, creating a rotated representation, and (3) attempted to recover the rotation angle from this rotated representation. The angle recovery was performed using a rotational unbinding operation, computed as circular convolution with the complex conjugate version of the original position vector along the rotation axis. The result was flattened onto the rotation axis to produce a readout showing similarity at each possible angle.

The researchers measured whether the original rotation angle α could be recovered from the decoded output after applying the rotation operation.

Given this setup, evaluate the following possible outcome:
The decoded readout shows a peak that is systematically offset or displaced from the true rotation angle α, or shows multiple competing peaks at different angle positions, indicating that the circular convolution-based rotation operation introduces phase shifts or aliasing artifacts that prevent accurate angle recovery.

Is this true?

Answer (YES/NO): NO